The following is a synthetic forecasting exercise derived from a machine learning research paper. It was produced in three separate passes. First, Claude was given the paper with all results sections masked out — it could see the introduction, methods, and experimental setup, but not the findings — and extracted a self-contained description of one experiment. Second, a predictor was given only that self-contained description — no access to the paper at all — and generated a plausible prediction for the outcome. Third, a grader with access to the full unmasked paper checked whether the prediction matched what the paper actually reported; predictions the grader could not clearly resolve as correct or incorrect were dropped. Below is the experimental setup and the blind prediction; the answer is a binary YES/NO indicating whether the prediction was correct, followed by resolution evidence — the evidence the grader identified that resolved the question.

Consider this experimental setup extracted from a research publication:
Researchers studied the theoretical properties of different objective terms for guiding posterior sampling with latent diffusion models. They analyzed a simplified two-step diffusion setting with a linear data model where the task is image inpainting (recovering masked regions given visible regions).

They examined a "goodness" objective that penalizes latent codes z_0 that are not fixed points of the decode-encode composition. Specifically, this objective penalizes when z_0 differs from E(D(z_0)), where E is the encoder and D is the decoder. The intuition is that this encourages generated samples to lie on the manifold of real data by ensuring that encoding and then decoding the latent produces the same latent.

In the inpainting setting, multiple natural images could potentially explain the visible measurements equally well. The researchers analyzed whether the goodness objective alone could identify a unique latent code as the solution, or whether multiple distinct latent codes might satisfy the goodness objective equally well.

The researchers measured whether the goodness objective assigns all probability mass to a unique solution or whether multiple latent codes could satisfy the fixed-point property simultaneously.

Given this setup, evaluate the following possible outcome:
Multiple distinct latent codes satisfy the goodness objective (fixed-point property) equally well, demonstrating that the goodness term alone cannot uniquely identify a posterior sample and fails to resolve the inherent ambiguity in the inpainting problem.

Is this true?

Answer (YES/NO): YES